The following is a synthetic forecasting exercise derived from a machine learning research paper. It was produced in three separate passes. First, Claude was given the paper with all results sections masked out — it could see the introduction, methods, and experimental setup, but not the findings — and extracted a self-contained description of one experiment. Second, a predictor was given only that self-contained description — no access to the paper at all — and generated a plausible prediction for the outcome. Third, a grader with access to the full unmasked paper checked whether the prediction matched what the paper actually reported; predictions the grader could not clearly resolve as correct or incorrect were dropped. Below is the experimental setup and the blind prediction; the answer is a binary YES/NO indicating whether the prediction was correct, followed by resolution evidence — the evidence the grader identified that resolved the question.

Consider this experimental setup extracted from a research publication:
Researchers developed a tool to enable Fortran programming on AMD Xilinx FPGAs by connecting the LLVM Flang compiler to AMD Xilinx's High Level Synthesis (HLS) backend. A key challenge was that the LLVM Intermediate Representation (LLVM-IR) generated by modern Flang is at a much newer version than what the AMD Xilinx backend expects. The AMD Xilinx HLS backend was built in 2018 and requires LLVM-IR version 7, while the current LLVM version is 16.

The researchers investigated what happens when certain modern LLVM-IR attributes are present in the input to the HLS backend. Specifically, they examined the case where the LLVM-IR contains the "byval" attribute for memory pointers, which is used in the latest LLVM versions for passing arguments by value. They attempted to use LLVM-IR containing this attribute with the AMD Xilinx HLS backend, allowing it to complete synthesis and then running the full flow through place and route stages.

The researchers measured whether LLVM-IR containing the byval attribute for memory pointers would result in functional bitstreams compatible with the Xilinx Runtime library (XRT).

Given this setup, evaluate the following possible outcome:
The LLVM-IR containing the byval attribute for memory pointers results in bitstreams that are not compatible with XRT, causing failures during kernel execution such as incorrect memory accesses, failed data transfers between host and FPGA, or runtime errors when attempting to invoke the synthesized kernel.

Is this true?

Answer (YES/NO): YES